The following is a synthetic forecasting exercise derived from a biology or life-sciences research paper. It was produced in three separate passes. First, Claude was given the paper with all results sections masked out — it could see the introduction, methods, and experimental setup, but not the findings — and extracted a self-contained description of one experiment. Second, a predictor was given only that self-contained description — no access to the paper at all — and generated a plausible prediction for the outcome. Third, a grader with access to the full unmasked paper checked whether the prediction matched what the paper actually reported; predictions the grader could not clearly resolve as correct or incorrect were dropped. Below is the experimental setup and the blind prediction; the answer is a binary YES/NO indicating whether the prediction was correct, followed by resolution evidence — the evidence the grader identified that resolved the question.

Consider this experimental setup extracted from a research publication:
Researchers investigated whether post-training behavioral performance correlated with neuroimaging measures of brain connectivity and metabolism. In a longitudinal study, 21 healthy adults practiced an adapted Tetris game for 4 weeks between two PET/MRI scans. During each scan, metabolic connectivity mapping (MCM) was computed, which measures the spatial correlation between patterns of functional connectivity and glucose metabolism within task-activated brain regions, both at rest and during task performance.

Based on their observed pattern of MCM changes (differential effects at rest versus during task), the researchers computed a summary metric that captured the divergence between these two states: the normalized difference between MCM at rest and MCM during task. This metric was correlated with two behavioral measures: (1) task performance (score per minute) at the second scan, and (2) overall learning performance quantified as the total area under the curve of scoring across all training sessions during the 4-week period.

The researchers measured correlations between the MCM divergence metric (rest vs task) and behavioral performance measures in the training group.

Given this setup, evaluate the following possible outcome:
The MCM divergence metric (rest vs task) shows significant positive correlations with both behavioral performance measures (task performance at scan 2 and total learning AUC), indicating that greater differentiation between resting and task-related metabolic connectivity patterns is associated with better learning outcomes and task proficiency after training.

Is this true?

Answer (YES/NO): YES